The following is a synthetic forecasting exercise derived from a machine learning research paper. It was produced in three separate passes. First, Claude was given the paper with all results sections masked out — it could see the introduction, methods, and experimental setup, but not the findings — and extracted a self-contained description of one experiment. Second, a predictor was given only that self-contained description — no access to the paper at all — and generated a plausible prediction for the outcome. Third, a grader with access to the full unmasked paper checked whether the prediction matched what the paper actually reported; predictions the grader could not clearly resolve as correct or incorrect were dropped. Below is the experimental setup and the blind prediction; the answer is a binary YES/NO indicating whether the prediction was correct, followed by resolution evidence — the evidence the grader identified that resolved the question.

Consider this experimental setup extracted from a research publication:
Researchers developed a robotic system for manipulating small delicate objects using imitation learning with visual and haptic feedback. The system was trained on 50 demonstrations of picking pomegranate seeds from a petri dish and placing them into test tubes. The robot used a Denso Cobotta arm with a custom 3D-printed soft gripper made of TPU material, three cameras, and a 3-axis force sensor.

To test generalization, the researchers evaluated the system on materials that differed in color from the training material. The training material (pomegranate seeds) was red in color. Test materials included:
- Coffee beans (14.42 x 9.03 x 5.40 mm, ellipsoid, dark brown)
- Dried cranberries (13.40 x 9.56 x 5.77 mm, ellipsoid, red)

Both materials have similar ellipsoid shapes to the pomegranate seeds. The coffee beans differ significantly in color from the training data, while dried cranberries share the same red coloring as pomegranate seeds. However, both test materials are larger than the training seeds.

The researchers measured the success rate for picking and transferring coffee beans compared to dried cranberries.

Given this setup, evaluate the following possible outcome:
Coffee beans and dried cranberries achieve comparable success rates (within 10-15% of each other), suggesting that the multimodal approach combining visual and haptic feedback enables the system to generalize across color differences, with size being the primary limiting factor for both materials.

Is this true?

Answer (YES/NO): NO